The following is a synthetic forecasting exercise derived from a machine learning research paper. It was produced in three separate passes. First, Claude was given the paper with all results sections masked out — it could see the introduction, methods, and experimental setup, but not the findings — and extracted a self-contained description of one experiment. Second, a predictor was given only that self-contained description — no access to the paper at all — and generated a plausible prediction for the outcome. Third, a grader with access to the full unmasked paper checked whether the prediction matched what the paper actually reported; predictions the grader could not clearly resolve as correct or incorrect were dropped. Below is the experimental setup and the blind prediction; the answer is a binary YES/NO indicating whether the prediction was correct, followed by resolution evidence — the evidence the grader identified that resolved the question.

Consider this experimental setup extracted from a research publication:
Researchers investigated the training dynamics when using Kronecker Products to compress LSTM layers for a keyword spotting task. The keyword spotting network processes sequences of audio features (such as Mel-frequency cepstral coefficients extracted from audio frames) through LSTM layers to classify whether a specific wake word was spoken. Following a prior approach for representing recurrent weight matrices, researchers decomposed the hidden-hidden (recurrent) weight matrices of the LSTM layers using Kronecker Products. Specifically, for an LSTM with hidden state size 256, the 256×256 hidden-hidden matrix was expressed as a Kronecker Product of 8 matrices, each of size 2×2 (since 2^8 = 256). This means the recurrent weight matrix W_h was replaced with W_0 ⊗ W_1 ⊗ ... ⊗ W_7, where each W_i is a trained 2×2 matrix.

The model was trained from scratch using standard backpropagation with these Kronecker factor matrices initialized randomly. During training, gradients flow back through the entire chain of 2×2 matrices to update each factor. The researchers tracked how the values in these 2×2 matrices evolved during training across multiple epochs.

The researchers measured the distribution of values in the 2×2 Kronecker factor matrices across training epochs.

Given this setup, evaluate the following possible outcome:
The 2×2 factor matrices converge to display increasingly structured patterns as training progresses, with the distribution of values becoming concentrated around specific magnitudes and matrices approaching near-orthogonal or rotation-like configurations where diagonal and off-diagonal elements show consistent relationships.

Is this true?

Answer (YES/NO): NO